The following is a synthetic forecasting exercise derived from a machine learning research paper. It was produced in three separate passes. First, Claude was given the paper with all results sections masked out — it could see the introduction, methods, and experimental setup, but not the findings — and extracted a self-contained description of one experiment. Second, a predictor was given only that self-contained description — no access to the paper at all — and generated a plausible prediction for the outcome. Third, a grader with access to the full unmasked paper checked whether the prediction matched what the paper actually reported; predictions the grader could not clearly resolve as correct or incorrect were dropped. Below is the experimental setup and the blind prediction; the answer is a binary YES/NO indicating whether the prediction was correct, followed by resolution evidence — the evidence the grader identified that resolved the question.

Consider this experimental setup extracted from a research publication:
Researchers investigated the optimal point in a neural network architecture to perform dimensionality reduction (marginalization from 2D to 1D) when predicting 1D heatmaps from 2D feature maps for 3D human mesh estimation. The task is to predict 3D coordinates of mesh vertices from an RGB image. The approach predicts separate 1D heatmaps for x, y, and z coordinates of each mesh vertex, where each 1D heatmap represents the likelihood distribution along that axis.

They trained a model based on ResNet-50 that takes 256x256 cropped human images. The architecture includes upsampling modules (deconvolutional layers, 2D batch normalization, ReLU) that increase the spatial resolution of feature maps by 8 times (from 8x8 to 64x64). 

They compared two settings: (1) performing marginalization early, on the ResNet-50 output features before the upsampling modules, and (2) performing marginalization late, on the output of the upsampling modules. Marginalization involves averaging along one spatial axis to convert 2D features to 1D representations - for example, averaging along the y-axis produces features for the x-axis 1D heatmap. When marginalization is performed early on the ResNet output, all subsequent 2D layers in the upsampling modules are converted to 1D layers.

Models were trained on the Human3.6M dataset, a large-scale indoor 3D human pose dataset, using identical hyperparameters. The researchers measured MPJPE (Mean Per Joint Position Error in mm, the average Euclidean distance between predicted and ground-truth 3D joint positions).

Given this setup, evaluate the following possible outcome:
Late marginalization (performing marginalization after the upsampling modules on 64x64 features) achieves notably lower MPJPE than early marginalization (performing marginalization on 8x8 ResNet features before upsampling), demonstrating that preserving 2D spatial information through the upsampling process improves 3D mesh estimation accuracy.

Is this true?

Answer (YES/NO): YES